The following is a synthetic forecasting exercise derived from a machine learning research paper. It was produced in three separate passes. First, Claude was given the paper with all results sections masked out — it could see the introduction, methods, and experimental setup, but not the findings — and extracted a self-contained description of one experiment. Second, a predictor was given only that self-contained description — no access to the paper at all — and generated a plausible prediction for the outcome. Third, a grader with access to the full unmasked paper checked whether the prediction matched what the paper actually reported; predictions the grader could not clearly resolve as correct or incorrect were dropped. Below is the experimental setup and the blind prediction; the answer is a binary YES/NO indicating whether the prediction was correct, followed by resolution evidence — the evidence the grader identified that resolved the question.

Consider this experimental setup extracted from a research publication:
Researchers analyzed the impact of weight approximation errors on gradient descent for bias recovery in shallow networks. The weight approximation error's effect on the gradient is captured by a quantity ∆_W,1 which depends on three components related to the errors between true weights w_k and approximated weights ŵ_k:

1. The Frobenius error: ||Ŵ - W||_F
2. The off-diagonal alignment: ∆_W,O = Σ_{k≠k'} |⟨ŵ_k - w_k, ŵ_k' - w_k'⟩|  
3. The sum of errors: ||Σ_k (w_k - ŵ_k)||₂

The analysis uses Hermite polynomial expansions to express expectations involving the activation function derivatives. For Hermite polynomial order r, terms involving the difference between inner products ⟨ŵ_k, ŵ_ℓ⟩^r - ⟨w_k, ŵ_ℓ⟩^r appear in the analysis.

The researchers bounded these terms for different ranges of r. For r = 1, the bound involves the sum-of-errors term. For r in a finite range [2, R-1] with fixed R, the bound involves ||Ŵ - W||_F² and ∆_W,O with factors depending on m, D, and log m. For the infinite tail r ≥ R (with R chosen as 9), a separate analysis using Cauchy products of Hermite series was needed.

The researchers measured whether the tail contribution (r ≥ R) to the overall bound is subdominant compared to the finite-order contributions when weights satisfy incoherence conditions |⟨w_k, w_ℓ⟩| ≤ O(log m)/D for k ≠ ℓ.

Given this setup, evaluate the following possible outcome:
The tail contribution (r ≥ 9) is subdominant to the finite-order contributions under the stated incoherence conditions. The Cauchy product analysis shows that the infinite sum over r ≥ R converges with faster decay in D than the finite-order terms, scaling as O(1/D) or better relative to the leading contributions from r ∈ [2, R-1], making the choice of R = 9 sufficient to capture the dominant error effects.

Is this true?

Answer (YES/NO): NO